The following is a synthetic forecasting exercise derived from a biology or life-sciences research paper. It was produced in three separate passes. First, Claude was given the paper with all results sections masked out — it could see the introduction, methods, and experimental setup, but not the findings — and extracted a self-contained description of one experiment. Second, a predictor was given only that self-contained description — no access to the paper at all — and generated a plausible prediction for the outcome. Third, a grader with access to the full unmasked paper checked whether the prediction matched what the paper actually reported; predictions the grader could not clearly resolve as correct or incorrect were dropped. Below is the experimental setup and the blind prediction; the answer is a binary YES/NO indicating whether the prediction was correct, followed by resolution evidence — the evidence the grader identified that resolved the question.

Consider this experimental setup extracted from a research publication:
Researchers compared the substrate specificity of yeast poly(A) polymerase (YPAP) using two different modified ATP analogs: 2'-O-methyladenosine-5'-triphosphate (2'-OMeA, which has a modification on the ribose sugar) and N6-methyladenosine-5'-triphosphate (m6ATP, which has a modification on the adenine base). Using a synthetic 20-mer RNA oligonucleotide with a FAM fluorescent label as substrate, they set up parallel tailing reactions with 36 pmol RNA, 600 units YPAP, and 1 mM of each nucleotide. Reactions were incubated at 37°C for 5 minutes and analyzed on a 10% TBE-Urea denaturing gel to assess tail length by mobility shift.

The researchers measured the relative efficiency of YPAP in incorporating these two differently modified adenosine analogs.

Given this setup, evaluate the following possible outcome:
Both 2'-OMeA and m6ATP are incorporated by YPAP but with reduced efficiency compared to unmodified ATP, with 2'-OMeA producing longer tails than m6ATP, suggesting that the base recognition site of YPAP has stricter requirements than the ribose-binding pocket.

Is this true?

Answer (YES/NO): NO